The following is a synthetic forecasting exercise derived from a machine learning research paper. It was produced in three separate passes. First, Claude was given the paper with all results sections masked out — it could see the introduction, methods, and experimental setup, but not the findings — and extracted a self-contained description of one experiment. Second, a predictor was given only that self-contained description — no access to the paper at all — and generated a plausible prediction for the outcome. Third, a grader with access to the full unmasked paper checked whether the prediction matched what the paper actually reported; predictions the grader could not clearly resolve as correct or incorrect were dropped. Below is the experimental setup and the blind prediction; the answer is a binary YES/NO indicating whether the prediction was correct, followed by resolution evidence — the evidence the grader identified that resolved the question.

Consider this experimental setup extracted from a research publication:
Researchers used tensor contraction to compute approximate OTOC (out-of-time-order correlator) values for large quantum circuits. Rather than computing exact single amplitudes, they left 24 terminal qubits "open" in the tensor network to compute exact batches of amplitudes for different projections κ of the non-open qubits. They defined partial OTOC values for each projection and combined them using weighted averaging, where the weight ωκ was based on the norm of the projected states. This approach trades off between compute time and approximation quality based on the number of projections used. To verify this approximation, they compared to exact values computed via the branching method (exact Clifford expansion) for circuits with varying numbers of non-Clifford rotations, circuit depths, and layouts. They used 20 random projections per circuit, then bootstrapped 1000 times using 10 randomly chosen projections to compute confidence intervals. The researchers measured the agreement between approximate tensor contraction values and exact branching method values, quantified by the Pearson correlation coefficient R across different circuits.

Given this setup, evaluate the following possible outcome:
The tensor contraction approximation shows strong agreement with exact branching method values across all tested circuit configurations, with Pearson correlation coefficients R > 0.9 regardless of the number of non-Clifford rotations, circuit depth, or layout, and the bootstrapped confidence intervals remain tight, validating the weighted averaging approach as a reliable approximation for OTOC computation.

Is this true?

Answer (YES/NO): YES